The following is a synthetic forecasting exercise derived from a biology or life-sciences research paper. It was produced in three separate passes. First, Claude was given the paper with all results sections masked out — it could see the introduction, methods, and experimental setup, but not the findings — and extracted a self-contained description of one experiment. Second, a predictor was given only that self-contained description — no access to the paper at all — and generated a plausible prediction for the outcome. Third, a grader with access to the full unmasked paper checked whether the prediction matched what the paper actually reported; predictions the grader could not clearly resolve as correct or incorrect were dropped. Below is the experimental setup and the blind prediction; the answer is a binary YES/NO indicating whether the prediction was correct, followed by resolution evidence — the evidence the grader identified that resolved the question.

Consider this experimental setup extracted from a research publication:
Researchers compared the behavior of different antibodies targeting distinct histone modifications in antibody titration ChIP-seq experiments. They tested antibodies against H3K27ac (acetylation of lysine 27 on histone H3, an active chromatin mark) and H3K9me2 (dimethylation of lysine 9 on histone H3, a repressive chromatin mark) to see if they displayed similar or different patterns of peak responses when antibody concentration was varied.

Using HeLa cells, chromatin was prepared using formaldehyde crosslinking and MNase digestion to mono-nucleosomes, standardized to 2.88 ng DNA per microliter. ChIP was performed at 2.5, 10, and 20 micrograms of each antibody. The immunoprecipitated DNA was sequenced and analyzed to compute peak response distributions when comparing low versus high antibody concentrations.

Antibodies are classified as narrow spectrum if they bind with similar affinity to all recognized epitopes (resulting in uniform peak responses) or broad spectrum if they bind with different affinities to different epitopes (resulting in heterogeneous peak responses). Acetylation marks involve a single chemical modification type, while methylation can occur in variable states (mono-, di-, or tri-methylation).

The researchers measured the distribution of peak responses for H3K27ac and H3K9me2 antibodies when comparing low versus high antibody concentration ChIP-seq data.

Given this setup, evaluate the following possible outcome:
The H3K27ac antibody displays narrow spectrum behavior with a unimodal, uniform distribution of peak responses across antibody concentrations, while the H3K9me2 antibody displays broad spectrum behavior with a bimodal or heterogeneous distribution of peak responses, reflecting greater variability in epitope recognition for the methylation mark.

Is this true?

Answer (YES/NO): NO